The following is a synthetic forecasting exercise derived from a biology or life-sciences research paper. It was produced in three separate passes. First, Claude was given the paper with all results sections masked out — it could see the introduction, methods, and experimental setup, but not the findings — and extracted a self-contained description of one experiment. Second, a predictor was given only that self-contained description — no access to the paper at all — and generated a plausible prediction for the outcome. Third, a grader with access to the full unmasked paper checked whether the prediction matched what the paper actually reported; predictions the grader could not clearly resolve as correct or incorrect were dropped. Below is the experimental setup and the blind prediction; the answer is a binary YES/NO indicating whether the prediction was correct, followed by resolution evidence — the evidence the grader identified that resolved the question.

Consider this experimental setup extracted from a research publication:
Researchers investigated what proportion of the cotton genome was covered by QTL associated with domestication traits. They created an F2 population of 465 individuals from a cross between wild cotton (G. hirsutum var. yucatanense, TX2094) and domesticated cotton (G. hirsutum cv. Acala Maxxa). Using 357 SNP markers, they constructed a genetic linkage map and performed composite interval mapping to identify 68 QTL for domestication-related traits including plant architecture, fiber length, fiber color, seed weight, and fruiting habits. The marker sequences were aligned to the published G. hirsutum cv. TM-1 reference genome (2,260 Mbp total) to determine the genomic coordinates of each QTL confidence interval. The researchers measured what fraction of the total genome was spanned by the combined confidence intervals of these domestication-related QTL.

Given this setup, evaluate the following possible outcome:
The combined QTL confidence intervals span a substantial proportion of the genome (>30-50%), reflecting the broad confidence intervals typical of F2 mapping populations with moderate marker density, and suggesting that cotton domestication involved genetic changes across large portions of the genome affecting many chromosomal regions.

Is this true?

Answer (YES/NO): NO